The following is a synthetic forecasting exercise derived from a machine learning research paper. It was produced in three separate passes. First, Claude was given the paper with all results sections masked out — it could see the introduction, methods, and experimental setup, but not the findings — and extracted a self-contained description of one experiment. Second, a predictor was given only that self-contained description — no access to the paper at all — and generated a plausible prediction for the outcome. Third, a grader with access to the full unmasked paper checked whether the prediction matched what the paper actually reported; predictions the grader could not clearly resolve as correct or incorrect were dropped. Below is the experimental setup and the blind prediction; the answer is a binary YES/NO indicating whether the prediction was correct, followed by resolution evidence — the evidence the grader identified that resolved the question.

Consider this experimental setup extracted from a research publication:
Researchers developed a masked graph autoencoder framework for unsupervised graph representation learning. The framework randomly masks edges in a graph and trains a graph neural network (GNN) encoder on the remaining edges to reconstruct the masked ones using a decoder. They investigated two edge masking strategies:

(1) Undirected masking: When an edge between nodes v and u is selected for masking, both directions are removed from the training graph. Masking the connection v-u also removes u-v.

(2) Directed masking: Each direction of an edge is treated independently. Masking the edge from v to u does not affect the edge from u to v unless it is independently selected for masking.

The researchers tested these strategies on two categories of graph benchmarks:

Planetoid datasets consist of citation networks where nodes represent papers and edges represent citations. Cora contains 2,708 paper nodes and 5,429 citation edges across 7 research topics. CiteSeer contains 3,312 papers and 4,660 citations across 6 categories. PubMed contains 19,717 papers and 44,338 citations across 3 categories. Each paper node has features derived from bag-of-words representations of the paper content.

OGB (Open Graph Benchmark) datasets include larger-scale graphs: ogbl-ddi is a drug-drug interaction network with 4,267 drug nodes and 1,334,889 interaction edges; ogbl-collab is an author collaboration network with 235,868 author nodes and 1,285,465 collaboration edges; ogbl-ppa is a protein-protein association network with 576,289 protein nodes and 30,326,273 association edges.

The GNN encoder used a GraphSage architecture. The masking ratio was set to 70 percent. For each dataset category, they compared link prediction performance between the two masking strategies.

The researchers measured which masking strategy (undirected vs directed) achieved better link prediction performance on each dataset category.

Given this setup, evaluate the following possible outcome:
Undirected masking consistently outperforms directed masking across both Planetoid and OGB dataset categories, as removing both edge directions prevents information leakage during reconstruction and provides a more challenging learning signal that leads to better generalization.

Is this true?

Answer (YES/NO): NO